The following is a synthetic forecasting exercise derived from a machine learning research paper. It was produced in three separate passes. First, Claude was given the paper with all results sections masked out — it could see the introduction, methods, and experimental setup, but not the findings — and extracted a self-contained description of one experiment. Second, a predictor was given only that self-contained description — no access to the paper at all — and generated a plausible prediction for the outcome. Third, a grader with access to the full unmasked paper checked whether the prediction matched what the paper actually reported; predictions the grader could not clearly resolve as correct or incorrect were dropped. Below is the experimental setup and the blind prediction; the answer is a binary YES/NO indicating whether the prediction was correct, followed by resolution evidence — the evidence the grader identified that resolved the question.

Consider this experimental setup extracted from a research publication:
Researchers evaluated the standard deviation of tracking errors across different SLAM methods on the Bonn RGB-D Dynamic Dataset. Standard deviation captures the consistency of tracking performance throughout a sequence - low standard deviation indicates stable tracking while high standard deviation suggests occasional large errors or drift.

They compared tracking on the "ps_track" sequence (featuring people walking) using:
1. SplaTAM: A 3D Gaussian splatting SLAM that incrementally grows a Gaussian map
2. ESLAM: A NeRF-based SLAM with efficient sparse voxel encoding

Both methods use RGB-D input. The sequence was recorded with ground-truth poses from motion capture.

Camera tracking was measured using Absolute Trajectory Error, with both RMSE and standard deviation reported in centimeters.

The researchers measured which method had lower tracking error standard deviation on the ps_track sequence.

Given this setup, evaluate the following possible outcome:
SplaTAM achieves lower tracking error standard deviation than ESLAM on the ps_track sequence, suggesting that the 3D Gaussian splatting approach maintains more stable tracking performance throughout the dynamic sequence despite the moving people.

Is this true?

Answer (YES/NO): NO